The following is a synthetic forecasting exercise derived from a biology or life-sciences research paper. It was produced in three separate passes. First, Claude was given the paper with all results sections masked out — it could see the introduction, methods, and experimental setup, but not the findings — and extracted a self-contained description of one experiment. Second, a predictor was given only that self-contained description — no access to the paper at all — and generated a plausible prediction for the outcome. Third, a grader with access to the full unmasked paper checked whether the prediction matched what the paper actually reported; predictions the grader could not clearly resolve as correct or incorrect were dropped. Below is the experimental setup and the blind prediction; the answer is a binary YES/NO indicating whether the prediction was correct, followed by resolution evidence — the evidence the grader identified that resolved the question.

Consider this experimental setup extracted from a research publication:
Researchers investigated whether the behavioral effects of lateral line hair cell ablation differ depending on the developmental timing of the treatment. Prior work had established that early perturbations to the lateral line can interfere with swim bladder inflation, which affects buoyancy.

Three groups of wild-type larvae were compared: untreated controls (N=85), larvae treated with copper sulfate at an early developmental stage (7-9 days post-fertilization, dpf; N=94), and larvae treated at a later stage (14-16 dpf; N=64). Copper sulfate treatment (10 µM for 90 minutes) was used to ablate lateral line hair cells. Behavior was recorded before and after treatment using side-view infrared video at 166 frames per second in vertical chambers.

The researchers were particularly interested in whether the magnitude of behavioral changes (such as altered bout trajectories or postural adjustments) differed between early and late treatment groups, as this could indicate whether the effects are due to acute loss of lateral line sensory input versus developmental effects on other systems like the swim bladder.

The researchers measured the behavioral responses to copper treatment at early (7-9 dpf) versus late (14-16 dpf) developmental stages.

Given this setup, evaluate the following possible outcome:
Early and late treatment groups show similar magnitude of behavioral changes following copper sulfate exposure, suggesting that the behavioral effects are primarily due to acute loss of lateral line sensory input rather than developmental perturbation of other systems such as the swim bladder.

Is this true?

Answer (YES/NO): NO